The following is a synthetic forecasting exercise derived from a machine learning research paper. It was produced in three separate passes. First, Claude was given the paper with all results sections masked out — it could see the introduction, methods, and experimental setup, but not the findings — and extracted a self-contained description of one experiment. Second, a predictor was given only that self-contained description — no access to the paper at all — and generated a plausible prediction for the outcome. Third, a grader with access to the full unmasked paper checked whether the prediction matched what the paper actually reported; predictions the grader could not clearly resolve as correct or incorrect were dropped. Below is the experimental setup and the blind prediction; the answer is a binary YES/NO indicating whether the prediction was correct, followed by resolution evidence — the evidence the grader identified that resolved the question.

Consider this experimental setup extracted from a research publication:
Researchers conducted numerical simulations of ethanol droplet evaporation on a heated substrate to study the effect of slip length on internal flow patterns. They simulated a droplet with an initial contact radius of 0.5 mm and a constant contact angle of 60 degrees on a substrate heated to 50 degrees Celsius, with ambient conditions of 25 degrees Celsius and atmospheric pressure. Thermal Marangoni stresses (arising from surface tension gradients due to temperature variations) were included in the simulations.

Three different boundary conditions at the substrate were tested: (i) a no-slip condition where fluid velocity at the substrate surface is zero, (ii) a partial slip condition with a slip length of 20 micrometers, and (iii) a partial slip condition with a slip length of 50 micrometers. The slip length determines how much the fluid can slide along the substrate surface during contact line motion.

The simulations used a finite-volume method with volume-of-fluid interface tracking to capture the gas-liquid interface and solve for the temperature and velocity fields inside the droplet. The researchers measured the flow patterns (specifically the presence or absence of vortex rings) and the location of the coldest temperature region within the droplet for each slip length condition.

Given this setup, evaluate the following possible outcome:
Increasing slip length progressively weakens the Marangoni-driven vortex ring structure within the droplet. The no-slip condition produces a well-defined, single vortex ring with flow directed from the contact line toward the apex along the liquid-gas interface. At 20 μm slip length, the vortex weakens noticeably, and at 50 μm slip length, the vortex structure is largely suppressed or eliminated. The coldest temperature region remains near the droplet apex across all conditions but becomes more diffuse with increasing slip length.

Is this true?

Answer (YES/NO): NO